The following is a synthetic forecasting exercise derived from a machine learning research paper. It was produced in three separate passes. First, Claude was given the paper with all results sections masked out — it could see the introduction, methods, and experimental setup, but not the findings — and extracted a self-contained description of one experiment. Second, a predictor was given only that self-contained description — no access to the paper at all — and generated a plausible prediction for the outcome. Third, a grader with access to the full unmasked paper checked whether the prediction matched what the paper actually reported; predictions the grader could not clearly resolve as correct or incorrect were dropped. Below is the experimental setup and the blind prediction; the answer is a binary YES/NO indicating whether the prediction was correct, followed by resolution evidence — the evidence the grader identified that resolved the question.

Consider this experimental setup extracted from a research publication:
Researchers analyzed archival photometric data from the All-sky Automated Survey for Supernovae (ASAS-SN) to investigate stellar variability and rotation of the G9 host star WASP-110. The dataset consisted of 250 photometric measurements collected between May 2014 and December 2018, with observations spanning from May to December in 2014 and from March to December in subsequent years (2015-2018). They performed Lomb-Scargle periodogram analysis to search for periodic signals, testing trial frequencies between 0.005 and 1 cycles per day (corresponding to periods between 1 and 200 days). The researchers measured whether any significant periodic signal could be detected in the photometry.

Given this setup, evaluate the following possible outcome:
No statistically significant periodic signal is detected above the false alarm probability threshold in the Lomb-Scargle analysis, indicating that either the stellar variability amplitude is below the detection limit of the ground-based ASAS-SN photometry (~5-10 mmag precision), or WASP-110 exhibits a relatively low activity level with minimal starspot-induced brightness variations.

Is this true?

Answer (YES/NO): NO